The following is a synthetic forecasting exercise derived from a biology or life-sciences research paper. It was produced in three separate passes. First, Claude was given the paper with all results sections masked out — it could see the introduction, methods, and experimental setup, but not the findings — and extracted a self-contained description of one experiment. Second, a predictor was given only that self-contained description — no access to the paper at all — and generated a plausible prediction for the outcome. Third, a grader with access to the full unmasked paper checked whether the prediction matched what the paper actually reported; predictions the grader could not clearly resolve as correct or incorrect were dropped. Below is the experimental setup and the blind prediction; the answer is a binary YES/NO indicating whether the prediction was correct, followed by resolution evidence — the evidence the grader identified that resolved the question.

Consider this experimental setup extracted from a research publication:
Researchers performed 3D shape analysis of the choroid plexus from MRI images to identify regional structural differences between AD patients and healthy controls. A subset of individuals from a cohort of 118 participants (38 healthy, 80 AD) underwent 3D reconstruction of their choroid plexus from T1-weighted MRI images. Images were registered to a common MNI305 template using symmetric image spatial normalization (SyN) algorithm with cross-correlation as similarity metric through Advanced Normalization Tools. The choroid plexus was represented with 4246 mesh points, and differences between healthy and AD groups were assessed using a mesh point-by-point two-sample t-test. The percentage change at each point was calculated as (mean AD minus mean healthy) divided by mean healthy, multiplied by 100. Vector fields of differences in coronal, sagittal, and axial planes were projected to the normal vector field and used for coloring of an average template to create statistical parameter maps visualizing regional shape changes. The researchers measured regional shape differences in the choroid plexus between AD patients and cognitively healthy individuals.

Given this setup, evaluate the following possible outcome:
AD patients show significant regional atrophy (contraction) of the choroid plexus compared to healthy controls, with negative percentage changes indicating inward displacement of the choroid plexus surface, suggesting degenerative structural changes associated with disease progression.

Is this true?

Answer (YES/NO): NO